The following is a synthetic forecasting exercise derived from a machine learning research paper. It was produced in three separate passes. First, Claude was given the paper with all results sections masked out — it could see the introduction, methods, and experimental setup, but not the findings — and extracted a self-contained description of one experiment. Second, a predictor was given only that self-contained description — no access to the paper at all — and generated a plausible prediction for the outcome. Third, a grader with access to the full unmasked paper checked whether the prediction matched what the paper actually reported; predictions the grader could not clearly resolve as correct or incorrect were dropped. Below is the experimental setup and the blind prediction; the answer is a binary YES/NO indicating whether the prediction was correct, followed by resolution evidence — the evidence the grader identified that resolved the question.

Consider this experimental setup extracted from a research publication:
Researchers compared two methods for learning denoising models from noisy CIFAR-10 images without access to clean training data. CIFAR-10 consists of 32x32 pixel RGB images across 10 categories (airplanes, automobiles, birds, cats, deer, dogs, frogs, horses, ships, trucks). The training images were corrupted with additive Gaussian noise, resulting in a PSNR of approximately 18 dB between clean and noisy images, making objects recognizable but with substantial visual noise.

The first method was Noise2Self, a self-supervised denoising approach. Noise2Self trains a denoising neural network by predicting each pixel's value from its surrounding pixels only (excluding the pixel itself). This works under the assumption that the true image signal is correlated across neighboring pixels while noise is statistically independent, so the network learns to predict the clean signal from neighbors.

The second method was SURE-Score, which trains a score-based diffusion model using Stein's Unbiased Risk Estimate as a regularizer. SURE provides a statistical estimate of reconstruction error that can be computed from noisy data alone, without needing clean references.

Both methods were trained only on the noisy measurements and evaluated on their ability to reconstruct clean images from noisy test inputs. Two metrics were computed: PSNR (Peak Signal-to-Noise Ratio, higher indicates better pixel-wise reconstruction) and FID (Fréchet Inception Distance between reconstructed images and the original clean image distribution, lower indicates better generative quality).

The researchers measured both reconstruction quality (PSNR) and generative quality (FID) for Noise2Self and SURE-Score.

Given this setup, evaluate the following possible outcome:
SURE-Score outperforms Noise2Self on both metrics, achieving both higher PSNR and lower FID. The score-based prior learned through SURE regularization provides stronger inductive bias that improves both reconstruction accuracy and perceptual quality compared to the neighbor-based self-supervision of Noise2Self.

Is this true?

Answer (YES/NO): NO